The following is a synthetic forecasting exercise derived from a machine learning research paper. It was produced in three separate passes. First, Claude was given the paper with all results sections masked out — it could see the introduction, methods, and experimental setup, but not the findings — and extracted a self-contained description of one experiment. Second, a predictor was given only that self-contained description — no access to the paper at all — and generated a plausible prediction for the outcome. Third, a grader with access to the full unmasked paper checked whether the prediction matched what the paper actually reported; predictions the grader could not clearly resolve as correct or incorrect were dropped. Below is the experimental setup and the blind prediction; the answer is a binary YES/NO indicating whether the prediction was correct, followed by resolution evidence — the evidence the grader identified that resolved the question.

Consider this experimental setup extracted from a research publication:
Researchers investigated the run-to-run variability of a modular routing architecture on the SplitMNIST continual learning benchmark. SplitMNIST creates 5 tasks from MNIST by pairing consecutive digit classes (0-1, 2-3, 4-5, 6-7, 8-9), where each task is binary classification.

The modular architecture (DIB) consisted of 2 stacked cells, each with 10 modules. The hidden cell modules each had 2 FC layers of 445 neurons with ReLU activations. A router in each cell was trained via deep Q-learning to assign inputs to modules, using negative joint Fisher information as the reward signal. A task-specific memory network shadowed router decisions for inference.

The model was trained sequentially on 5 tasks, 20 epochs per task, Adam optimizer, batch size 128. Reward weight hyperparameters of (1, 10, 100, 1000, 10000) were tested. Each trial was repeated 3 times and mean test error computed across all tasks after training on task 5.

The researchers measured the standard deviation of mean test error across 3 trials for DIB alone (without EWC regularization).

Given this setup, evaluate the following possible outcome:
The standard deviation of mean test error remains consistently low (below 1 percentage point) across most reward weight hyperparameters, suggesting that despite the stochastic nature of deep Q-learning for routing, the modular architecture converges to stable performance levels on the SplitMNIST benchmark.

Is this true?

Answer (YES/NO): NO